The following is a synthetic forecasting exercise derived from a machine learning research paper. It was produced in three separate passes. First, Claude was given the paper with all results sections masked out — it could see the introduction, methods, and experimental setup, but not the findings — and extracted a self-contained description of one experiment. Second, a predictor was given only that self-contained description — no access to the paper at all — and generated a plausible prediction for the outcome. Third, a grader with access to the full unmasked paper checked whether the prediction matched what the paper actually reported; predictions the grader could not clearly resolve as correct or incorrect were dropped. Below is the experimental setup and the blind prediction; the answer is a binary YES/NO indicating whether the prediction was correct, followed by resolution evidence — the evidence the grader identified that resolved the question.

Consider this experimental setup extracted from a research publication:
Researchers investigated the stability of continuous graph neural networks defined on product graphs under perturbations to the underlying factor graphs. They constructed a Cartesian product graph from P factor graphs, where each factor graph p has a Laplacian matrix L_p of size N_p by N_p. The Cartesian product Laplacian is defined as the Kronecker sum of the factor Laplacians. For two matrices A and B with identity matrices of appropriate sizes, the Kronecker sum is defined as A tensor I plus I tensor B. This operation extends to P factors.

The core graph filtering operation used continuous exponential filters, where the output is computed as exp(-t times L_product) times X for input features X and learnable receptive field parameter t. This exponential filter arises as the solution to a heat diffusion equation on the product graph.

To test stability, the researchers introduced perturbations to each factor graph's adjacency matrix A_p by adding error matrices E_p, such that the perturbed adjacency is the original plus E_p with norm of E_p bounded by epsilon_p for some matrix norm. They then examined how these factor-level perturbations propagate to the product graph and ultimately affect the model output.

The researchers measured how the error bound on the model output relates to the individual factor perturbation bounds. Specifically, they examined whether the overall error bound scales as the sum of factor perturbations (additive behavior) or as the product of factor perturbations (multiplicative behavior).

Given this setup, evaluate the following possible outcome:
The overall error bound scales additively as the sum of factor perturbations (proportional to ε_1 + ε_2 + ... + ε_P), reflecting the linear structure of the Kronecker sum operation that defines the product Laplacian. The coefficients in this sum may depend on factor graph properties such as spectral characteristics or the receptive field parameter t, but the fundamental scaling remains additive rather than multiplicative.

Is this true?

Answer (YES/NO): YES